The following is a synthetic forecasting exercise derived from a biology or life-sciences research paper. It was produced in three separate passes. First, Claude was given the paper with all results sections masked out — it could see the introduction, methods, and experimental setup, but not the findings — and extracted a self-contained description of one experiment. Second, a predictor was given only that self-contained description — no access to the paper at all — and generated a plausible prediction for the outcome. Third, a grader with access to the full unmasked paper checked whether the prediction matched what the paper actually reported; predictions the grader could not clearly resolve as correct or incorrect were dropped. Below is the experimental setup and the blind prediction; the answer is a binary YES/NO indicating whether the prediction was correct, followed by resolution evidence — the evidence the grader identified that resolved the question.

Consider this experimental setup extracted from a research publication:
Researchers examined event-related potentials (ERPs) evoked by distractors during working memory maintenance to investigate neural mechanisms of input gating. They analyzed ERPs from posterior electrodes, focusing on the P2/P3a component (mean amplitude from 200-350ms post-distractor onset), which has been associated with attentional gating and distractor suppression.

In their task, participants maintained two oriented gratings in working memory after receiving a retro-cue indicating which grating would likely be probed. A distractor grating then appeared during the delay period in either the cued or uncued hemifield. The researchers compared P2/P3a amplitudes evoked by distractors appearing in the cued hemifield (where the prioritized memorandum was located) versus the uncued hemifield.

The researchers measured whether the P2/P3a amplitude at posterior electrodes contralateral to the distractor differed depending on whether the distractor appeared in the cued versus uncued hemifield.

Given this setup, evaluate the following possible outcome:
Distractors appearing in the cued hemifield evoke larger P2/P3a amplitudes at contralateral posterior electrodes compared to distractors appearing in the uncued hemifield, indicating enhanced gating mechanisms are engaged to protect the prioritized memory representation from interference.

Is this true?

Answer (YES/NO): YES